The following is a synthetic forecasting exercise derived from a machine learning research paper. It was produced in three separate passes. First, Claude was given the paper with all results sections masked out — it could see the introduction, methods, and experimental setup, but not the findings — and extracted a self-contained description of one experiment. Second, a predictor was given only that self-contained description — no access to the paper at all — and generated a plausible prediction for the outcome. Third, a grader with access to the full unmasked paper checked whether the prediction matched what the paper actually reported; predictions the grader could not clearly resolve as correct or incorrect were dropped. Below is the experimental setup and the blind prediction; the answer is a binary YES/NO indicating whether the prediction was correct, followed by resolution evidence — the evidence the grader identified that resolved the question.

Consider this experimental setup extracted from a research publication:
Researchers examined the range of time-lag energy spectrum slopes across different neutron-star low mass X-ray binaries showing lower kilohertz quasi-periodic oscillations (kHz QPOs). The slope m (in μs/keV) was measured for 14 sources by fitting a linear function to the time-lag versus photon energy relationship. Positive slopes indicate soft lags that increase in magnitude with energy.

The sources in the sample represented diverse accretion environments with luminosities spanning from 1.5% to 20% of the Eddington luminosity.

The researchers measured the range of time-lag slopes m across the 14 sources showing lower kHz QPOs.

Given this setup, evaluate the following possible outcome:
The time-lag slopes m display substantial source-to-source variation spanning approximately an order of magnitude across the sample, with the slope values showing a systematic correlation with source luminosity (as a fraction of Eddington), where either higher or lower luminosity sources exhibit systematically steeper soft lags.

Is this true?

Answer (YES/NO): YES